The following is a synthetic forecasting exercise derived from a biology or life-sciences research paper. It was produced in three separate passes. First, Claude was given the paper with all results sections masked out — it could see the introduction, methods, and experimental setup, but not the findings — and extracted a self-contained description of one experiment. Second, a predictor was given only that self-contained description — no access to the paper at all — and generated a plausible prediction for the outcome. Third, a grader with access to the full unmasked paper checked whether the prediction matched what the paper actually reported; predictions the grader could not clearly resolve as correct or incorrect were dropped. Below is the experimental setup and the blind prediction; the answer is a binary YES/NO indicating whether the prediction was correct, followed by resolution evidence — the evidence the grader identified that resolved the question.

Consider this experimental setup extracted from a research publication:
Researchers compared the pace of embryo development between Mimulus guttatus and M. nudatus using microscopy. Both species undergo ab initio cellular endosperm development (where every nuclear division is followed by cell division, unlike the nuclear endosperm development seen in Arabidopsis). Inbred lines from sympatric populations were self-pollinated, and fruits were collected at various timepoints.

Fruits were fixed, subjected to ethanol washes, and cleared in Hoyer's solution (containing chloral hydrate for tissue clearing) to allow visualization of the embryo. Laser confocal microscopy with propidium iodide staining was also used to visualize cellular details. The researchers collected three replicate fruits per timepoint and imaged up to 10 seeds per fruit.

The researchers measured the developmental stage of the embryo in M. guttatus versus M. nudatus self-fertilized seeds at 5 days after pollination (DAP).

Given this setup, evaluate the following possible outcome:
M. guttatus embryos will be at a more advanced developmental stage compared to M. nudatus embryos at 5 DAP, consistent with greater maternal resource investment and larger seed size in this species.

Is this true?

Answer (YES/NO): YES